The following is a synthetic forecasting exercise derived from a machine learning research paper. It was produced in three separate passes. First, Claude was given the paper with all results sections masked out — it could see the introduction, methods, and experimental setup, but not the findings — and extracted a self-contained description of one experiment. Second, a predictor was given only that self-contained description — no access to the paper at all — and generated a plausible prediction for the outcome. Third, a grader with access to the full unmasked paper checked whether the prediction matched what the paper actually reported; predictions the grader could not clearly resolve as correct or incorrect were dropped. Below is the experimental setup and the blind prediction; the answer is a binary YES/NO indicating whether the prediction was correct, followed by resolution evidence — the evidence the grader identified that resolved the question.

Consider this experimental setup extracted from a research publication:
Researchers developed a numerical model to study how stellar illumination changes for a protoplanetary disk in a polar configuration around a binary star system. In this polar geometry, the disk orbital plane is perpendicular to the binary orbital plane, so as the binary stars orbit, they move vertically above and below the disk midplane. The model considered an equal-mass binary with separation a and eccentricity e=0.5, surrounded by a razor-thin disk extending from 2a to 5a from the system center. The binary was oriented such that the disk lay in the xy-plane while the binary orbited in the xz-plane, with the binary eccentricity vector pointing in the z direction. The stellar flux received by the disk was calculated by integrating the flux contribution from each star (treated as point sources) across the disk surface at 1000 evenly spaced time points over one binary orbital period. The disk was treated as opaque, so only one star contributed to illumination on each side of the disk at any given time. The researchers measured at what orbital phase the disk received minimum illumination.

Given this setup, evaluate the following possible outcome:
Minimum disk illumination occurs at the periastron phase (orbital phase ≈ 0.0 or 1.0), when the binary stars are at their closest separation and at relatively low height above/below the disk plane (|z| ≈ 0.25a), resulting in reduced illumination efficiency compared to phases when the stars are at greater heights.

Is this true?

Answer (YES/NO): NO